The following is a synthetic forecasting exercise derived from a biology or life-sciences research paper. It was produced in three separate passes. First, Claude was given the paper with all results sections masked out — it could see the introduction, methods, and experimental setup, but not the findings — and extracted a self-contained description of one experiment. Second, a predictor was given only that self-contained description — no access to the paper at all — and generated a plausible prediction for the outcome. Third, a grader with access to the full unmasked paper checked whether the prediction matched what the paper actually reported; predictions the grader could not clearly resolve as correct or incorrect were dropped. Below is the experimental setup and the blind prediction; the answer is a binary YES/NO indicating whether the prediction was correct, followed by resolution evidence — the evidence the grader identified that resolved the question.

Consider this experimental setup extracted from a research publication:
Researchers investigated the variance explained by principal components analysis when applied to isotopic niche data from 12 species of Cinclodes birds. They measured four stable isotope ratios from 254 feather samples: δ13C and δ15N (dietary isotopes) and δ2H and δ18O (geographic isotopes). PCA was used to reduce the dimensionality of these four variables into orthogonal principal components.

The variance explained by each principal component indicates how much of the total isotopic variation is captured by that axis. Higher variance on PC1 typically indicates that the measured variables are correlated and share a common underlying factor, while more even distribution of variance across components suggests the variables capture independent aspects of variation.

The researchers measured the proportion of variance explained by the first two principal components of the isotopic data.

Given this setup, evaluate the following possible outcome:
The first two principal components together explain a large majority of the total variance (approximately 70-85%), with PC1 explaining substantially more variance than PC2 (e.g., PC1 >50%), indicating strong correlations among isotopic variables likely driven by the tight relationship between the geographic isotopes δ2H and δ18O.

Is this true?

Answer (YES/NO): YES